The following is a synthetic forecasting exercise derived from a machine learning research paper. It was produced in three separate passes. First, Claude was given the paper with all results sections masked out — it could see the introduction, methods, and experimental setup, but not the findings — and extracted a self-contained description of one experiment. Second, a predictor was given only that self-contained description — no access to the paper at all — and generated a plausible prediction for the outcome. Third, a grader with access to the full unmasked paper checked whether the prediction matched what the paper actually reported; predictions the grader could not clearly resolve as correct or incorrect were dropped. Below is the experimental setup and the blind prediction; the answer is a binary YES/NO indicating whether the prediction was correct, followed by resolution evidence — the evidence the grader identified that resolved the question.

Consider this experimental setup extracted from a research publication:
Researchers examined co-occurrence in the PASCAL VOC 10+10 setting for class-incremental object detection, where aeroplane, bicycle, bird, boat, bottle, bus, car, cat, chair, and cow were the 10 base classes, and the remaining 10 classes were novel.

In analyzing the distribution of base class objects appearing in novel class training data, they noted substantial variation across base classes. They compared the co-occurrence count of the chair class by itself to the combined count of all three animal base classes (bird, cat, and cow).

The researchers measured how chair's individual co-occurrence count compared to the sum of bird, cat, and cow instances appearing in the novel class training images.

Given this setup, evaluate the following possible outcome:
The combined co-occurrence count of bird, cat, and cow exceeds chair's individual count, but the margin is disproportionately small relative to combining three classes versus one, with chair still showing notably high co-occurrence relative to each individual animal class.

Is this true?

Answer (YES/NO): NO